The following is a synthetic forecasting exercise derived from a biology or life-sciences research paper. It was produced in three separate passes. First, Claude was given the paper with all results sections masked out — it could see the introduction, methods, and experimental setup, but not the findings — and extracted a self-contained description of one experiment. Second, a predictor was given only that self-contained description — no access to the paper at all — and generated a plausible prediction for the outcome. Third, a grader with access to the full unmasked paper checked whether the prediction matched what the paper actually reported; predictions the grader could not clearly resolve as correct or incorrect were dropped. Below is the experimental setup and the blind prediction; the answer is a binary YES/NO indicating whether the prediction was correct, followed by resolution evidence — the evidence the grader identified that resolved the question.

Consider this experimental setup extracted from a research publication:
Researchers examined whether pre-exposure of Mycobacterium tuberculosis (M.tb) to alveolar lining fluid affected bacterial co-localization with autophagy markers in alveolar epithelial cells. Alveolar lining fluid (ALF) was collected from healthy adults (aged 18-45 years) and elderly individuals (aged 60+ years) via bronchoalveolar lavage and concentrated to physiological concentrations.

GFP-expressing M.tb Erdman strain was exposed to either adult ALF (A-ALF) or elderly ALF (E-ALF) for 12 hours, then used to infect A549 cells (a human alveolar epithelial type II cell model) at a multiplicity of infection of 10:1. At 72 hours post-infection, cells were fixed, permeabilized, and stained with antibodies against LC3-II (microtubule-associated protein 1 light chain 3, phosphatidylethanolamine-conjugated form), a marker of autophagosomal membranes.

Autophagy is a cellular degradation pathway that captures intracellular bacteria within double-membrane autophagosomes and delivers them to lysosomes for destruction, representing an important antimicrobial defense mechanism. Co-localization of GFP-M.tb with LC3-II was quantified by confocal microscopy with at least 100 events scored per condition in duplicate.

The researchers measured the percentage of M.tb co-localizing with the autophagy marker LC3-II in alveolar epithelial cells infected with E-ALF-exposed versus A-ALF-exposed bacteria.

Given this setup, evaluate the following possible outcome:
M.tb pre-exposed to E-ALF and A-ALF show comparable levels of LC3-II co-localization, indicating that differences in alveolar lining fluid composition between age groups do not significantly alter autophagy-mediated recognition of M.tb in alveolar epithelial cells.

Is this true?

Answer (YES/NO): YES